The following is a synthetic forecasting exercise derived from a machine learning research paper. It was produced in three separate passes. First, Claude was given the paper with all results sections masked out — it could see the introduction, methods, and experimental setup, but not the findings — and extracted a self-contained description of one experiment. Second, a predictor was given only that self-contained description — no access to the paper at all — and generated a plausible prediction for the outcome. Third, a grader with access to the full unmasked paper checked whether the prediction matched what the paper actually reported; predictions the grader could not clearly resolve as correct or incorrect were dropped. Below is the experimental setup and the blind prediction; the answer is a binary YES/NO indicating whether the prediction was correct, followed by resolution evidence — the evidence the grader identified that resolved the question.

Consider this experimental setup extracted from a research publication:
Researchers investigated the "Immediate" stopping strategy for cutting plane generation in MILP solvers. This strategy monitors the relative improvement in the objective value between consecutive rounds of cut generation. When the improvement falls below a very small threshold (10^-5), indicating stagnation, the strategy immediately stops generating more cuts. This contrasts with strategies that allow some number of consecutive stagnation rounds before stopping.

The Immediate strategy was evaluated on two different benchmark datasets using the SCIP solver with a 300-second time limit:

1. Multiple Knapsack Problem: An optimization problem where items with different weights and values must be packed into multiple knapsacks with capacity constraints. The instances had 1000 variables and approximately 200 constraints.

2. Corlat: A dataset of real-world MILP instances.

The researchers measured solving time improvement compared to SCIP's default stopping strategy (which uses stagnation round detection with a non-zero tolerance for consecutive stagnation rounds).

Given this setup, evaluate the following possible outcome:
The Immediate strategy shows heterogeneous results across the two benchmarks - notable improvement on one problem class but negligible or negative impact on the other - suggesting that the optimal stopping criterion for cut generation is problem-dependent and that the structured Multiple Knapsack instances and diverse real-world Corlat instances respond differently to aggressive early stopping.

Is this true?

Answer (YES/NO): YES